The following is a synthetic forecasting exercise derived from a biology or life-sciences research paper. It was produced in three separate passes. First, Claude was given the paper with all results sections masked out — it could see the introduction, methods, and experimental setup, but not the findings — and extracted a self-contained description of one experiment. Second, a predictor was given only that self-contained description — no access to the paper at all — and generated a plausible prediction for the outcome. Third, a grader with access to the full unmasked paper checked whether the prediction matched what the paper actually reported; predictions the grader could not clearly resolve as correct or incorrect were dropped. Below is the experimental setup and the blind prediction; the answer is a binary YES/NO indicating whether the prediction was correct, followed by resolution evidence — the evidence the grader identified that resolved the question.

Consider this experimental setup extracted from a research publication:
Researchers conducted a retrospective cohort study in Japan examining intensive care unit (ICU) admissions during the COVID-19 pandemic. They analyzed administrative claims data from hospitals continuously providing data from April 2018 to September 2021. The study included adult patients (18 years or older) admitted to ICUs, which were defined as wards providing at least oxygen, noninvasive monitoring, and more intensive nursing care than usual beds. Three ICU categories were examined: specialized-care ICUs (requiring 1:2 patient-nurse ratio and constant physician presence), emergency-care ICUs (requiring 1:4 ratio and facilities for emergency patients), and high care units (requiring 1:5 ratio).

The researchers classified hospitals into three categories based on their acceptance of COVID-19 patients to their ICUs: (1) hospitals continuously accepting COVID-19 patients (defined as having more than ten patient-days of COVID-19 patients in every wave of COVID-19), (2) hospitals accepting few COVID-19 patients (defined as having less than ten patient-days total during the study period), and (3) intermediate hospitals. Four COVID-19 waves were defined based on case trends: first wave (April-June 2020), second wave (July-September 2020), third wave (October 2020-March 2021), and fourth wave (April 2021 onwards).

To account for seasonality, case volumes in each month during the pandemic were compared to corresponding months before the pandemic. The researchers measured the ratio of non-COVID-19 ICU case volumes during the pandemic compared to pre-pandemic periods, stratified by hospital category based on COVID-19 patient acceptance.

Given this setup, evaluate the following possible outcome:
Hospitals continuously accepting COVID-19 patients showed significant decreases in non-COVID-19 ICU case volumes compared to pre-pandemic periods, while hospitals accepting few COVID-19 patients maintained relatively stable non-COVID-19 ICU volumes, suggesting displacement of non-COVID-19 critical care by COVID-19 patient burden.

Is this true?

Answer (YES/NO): NO